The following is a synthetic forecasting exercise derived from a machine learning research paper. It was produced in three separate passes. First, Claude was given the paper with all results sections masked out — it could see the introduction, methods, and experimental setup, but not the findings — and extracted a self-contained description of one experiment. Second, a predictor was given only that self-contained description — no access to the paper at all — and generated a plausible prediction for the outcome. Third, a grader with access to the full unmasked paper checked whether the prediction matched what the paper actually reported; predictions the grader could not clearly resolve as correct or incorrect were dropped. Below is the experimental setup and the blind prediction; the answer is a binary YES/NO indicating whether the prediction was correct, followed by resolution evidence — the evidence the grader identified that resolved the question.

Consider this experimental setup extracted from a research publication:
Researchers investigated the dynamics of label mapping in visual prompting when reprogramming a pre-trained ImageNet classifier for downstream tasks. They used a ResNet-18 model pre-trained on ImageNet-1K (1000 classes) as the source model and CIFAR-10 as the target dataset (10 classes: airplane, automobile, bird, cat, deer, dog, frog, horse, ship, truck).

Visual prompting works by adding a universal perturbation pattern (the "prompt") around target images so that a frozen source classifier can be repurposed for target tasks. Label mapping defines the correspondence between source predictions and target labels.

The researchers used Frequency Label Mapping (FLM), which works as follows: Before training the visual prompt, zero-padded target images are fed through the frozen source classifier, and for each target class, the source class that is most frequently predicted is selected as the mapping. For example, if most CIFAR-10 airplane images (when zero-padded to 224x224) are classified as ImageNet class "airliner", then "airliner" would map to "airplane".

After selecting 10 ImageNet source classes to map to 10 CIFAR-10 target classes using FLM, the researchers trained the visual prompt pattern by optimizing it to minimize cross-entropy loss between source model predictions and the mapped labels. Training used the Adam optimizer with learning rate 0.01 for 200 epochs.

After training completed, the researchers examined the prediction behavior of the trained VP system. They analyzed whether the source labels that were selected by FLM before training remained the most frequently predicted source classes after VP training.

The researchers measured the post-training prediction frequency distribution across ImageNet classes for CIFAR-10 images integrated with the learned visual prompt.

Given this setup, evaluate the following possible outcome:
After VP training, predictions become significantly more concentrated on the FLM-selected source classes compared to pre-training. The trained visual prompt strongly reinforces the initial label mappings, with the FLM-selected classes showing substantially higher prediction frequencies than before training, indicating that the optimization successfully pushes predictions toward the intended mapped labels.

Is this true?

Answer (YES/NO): NO